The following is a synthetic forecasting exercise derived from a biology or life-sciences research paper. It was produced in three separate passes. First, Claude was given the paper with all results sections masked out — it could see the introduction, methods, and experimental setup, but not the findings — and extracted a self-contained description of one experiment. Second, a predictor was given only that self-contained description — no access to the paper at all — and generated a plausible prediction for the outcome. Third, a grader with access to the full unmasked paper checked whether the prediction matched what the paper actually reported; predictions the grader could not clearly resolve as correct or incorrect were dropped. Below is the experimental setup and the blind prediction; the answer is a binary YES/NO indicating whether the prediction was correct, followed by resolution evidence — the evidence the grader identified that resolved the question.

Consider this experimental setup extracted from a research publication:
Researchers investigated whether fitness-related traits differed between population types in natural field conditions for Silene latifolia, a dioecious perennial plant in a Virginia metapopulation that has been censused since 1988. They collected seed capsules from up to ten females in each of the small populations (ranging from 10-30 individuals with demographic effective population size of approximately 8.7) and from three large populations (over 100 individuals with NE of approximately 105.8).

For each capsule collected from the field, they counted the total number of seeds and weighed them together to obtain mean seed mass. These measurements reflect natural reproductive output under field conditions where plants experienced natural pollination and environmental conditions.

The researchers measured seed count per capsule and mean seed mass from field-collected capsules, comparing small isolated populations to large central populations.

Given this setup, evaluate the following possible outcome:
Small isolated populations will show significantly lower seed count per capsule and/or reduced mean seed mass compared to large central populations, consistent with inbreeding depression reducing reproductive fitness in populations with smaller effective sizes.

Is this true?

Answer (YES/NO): YES